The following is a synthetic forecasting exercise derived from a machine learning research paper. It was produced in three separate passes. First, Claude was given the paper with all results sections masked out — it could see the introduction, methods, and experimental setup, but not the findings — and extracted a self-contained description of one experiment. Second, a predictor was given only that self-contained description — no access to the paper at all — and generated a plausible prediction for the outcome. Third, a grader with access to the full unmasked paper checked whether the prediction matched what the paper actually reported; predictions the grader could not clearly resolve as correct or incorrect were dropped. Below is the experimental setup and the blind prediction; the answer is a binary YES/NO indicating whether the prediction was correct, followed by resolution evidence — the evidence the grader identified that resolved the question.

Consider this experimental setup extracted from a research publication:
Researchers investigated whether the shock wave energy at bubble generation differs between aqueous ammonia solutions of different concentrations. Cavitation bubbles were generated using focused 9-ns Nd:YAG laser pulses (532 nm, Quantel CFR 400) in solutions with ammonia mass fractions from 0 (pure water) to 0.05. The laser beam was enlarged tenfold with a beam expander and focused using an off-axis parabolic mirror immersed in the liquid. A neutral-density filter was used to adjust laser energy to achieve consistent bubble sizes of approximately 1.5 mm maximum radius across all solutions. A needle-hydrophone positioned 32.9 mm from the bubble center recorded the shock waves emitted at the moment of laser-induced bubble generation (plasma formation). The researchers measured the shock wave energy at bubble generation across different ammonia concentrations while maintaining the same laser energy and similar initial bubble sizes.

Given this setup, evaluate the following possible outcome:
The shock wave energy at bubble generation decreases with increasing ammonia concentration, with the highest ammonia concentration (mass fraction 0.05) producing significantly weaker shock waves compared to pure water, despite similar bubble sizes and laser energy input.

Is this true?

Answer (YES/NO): NO